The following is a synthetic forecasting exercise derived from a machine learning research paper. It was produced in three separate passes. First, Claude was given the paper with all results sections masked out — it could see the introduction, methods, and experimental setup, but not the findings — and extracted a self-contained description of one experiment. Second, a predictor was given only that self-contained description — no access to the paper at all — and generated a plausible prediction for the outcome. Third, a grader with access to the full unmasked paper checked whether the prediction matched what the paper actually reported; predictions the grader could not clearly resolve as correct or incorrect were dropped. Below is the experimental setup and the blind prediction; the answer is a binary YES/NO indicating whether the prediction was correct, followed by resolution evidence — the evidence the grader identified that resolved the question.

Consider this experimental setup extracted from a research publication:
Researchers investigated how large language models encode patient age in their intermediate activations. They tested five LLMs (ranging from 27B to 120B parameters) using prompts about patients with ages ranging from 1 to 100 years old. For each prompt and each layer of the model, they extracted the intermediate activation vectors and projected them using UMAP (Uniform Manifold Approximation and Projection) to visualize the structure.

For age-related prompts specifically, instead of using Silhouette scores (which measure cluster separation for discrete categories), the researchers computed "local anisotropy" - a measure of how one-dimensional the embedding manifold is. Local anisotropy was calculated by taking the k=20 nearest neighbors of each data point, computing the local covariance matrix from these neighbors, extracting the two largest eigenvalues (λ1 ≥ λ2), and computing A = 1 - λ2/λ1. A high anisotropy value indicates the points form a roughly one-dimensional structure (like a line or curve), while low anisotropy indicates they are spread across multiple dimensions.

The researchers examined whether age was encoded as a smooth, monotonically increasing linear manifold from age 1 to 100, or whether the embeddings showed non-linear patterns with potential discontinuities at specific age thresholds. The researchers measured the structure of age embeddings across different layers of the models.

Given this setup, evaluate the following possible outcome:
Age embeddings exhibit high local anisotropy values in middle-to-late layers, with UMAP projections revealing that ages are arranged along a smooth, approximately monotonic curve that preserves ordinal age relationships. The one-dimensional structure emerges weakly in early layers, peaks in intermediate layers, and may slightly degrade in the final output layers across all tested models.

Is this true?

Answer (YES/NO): NO